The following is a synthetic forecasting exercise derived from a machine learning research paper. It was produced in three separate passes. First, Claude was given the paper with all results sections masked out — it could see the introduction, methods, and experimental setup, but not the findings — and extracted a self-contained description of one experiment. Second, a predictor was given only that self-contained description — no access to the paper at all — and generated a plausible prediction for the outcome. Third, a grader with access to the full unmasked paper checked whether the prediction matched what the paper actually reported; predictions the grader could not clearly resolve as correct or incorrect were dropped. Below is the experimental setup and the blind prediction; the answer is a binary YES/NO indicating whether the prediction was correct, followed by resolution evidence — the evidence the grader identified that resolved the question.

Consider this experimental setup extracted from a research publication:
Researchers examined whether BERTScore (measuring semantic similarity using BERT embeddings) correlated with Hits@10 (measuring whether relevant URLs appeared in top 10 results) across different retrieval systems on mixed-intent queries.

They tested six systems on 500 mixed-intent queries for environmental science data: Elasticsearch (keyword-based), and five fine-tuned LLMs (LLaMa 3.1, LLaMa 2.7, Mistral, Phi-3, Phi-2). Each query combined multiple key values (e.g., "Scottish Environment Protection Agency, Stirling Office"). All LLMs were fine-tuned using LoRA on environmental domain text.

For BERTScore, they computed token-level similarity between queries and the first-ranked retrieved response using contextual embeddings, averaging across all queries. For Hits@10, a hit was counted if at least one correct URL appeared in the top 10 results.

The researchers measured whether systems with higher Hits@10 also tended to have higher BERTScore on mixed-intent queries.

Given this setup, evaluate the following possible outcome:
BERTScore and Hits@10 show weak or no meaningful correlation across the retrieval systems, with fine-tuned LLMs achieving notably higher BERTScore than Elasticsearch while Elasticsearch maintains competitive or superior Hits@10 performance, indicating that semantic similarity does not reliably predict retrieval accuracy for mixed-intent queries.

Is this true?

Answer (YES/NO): NO